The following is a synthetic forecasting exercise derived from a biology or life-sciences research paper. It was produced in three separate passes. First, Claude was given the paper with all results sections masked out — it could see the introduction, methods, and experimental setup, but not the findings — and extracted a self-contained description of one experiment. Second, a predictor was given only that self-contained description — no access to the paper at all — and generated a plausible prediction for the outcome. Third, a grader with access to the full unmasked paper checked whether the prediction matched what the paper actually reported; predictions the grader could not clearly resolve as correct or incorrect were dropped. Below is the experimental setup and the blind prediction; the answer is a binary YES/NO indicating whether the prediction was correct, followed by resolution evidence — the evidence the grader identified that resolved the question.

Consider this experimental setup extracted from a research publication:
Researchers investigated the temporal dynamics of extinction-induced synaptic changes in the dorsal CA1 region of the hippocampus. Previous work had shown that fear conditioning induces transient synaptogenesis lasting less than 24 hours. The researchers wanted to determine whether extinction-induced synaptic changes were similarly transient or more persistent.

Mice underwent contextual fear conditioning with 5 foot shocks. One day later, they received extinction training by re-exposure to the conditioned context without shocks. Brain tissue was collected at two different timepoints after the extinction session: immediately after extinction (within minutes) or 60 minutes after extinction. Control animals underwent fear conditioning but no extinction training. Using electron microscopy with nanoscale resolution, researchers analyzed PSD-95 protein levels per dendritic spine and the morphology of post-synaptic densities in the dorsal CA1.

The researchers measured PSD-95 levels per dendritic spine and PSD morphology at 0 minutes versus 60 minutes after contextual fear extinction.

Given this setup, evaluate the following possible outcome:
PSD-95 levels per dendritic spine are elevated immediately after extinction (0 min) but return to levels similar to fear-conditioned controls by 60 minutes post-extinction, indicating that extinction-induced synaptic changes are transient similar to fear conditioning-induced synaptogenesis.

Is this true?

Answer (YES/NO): YES